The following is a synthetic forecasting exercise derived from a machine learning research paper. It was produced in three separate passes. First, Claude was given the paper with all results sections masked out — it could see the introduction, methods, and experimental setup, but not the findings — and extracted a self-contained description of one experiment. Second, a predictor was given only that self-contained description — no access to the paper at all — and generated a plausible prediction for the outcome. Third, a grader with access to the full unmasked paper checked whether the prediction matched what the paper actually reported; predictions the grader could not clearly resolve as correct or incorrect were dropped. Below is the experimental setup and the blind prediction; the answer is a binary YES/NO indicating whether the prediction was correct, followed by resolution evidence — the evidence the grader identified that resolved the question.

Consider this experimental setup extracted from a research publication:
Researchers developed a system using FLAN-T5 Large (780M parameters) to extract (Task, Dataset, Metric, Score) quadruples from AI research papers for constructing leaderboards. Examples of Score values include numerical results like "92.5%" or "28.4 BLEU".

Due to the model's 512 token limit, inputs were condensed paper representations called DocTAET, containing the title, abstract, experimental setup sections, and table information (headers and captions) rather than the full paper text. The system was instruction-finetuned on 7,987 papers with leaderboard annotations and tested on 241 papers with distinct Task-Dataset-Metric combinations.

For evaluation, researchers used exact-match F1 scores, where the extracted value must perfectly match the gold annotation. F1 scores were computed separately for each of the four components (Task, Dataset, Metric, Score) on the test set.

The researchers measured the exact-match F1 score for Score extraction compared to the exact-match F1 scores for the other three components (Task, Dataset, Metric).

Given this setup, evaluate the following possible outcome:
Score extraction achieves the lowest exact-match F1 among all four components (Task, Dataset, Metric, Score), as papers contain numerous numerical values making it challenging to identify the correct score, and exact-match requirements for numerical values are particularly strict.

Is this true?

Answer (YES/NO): YES